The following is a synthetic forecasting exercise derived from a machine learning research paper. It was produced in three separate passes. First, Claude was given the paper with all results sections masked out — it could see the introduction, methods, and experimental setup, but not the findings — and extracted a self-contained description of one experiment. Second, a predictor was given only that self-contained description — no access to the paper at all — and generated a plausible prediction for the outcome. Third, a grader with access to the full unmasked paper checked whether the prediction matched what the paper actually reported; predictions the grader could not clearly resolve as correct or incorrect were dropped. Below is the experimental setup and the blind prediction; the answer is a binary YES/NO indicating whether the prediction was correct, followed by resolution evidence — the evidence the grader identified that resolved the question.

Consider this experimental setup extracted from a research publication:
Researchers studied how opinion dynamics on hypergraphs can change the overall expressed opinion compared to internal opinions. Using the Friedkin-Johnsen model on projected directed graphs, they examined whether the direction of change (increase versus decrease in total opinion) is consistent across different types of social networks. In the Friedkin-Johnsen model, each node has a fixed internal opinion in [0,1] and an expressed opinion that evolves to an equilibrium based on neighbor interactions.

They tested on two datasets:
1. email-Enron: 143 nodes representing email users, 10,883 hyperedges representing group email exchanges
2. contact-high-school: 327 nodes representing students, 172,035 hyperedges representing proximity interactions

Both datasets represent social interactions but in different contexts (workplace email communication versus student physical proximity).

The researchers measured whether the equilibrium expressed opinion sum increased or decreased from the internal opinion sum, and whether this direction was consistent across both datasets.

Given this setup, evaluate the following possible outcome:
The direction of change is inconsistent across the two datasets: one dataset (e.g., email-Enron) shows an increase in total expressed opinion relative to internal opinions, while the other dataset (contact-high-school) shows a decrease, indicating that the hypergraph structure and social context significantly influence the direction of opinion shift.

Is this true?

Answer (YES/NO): YES